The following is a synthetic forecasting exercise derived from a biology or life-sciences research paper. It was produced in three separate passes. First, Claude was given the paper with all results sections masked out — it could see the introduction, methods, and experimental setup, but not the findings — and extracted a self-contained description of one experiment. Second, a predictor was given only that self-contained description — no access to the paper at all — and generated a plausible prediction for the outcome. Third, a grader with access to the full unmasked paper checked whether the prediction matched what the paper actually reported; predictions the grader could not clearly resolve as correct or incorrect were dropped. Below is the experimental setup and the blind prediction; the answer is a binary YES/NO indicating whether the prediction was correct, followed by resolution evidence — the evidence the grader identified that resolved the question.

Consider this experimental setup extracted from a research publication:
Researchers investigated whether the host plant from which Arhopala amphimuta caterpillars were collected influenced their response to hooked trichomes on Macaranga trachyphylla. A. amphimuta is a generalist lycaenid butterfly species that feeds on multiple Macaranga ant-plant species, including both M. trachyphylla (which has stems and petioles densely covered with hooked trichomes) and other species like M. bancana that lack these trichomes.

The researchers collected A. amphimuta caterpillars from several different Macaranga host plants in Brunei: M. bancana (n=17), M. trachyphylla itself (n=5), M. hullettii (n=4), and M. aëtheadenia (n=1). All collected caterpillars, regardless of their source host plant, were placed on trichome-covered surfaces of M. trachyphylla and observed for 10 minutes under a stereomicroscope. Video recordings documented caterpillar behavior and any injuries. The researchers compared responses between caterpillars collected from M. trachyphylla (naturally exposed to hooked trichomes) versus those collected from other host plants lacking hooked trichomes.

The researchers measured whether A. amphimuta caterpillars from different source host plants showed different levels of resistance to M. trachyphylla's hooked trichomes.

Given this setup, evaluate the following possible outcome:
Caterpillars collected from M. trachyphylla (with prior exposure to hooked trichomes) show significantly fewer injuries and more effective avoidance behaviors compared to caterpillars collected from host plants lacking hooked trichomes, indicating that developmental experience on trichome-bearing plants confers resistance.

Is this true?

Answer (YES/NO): NO